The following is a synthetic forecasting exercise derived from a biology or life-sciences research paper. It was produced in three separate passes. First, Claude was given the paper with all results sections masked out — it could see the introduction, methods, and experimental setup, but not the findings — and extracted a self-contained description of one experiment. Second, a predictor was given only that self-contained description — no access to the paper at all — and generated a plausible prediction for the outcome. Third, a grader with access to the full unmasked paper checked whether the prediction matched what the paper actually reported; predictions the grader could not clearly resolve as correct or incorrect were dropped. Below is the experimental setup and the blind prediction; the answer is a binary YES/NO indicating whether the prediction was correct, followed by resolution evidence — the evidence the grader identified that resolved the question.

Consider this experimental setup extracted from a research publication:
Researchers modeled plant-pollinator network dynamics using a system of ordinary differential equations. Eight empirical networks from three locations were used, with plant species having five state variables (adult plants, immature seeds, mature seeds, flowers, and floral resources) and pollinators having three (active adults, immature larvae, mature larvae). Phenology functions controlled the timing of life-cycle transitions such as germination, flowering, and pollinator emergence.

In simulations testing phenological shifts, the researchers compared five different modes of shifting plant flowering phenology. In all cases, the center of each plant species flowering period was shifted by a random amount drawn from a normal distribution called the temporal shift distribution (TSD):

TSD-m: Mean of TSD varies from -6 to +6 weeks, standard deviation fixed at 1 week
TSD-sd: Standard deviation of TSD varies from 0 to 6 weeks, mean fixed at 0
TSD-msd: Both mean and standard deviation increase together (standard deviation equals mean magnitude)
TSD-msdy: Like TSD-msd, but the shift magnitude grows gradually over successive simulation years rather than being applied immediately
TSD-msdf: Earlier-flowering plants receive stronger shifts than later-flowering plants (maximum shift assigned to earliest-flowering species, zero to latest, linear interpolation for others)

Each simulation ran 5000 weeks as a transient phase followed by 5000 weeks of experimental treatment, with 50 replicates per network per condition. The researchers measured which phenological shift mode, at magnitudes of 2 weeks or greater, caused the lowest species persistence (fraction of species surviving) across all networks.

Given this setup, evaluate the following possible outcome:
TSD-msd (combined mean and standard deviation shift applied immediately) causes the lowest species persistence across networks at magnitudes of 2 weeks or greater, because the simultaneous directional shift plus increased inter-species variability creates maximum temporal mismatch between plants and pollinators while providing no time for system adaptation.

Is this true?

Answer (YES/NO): YES